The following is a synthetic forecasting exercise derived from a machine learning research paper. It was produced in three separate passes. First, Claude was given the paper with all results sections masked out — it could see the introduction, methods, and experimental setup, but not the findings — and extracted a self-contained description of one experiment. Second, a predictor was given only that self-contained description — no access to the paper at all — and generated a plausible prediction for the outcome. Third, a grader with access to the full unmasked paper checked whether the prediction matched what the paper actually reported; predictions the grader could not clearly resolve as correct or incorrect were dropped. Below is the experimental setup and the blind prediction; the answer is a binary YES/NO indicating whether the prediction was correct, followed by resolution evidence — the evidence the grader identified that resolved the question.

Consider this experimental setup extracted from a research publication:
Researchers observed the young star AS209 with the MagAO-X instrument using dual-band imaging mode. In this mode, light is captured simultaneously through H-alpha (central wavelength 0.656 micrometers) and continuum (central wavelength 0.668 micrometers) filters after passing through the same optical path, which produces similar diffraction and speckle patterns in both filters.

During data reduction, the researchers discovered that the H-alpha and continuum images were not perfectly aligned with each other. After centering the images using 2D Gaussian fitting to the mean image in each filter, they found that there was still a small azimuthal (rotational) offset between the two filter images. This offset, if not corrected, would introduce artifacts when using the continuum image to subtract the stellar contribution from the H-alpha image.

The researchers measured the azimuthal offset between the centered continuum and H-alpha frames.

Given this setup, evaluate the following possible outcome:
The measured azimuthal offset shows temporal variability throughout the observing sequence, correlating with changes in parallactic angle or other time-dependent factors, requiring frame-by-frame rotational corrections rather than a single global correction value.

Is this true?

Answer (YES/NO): NO